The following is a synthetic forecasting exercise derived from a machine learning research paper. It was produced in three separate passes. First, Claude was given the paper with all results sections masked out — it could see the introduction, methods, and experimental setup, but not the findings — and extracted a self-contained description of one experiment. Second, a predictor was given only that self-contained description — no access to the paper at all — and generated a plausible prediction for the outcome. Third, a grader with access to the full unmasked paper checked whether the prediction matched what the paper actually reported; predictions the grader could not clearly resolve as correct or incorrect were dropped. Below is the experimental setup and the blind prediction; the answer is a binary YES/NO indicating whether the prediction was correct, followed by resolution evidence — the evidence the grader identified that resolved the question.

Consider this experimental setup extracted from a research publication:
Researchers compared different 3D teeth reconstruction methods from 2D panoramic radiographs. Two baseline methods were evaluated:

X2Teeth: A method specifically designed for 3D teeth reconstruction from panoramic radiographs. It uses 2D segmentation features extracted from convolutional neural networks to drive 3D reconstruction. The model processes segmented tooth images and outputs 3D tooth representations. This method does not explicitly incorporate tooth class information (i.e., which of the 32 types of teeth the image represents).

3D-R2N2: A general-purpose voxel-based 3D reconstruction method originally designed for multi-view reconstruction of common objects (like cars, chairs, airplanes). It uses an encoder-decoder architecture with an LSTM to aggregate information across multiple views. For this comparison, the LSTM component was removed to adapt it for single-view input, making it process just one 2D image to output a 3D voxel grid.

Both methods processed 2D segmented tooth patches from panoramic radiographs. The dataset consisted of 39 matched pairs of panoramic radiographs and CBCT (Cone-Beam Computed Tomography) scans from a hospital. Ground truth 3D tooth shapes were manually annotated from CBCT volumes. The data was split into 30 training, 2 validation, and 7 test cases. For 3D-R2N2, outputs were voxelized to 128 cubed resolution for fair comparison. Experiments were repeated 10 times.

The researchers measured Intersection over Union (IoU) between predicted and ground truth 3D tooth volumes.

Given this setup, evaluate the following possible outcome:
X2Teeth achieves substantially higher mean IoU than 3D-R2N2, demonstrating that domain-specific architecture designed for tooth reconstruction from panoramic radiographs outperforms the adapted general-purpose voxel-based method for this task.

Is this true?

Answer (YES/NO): NO